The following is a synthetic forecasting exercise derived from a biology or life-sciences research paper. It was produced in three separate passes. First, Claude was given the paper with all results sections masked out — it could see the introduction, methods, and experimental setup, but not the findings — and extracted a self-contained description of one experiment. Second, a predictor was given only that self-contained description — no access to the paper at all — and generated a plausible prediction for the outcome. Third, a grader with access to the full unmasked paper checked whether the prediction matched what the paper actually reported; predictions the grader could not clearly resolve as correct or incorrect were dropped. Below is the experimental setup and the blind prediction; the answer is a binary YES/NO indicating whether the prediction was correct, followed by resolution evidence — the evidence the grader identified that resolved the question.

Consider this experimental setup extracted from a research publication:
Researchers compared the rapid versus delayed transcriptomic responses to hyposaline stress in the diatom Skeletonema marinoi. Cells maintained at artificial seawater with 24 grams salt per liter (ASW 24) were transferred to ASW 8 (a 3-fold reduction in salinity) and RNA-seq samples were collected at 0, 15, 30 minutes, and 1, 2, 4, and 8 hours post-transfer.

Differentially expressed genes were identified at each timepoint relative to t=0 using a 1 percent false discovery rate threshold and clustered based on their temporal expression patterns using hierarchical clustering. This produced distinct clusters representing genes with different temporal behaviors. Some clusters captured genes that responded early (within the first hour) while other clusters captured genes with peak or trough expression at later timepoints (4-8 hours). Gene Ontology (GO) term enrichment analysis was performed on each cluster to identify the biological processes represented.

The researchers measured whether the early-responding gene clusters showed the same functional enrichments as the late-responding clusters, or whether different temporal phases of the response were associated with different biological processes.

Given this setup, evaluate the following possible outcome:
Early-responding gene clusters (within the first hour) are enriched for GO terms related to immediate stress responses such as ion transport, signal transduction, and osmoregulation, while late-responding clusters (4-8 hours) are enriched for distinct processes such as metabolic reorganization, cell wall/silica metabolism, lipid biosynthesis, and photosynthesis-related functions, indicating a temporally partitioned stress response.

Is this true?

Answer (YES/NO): NO